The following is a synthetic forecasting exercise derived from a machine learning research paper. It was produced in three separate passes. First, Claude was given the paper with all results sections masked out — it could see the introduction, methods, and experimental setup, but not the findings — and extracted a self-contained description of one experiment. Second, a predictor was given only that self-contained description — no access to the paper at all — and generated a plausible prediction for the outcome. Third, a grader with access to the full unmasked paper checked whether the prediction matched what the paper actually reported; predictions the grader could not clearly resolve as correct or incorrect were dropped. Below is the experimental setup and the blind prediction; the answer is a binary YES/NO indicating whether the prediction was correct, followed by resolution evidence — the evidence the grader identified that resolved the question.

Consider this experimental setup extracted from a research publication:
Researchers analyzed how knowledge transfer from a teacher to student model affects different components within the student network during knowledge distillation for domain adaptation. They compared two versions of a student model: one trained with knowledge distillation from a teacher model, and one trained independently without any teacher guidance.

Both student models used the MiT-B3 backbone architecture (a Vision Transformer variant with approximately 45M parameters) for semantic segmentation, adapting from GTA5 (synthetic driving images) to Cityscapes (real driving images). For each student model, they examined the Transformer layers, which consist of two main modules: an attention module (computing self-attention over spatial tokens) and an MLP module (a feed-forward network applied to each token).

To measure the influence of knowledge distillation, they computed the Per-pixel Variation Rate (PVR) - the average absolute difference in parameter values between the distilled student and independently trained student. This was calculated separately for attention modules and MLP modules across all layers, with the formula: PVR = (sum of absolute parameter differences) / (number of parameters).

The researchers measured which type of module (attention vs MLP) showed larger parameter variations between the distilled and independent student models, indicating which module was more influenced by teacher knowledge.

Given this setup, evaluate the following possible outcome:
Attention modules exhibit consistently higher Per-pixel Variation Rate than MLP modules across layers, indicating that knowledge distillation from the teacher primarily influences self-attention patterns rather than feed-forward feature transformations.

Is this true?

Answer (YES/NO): YES